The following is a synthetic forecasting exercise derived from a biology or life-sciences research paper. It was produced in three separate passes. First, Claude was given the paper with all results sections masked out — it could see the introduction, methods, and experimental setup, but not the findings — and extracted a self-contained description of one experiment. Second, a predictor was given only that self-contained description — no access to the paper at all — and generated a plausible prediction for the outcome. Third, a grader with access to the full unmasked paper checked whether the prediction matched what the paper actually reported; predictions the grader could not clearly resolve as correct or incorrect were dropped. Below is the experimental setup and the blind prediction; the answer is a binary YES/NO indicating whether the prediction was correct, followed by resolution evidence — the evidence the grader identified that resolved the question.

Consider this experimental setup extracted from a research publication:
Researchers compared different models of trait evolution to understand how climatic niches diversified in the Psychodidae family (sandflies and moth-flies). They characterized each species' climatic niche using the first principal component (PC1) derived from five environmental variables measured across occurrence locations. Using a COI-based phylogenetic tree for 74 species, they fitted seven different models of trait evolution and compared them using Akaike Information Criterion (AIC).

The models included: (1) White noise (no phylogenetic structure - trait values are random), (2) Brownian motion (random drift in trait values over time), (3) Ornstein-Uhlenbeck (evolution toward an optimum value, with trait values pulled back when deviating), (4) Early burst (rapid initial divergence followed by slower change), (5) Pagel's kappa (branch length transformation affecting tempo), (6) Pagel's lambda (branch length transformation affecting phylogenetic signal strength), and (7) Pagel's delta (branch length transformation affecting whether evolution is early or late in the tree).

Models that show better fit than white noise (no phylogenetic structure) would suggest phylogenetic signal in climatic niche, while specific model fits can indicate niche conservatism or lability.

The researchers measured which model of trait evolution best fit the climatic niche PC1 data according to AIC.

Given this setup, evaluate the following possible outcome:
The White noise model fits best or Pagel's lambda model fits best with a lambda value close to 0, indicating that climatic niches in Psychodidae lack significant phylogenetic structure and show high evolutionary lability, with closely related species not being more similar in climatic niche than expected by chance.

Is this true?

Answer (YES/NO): NO